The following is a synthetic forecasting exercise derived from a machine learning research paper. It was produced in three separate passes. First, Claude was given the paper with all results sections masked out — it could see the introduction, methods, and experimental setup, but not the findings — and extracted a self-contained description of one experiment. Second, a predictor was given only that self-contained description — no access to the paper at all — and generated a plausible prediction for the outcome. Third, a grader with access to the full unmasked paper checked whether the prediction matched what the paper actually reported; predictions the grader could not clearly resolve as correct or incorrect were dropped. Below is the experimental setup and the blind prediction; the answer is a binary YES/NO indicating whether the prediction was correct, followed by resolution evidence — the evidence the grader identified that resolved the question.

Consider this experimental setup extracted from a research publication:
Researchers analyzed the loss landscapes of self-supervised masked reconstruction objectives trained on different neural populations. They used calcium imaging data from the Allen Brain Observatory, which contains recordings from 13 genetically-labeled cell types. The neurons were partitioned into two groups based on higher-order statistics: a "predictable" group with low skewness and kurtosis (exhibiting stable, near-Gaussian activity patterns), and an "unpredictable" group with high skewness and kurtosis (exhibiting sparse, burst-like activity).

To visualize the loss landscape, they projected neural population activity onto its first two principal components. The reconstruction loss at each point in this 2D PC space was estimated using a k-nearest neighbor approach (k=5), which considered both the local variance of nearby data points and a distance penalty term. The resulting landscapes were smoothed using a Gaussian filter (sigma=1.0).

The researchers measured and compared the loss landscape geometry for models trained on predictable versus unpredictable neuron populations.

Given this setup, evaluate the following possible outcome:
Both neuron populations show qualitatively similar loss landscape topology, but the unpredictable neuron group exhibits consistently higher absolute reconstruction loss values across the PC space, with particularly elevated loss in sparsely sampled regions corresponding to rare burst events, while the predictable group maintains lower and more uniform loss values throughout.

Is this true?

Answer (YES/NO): NO